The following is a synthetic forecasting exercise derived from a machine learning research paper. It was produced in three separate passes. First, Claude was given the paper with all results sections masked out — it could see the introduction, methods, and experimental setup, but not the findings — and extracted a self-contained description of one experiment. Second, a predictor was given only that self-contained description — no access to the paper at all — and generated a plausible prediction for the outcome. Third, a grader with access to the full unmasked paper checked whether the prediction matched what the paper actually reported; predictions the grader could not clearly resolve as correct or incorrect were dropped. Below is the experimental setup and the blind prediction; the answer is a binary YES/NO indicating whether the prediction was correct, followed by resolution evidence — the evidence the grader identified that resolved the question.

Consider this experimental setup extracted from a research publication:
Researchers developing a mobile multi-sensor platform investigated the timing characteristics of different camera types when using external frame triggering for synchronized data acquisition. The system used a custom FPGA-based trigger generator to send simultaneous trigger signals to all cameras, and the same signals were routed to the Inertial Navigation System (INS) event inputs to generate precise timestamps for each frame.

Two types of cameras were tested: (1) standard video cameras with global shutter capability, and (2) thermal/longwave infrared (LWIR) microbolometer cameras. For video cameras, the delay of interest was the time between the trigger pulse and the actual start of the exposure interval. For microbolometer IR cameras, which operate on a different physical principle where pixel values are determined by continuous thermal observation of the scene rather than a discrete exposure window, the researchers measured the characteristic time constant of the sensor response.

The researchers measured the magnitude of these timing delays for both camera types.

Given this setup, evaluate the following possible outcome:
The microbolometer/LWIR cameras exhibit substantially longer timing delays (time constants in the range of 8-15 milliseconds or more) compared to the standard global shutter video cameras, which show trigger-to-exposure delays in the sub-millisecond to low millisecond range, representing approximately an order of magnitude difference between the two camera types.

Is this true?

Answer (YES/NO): NO